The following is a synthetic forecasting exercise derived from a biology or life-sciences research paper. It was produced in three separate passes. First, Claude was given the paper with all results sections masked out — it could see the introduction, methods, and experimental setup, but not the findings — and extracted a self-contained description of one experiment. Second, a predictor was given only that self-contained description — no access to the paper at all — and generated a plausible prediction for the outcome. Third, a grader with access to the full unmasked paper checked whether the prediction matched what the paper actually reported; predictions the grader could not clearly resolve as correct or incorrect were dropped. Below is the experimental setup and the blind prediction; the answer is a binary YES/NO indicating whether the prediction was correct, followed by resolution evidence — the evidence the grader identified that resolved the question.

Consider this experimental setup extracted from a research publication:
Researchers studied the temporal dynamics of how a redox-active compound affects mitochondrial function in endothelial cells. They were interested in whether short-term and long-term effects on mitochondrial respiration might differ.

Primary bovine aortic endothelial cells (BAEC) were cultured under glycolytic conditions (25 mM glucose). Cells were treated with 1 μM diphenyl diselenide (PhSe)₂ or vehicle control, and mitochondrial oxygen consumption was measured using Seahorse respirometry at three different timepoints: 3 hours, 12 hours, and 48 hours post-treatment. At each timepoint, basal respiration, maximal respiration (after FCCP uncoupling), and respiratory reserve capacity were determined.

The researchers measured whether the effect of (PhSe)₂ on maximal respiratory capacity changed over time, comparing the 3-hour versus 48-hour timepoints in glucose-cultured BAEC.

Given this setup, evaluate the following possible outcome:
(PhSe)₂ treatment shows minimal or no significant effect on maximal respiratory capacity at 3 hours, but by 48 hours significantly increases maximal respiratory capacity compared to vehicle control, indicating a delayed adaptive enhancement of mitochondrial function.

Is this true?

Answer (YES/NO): NO